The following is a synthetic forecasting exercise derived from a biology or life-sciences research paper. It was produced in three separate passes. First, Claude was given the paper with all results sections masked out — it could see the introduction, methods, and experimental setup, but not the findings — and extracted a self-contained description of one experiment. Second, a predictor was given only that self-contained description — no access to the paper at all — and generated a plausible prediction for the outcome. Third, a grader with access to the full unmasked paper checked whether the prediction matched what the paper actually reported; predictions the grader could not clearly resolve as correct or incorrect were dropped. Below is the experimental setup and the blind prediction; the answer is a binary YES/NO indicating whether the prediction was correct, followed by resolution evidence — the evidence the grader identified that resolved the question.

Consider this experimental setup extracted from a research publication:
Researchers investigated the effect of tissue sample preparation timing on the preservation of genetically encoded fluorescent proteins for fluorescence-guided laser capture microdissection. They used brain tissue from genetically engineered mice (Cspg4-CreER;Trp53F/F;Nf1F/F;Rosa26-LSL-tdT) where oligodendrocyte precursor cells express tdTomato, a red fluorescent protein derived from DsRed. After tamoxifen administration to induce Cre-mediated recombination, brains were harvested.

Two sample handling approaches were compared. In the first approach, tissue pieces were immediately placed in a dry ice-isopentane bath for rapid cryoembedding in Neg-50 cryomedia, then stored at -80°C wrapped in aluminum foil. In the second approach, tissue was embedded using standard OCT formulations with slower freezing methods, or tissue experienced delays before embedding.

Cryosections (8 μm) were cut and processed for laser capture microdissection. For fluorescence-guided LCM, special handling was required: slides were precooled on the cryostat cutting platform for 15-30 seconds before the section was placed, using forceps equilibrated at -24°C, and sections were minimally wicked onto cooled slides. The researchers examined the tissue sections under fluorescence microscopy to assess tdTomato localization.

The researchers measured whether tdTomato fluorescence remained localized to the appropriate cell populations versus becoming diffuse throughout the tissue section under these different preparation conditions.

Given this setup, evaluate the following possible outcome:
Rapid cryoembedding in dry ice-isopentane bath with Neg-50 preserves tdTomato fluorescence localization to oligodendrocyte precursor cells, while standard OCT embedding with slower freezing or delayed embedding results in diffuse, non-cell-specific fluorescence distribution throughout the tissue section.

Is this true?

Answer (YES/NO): NO